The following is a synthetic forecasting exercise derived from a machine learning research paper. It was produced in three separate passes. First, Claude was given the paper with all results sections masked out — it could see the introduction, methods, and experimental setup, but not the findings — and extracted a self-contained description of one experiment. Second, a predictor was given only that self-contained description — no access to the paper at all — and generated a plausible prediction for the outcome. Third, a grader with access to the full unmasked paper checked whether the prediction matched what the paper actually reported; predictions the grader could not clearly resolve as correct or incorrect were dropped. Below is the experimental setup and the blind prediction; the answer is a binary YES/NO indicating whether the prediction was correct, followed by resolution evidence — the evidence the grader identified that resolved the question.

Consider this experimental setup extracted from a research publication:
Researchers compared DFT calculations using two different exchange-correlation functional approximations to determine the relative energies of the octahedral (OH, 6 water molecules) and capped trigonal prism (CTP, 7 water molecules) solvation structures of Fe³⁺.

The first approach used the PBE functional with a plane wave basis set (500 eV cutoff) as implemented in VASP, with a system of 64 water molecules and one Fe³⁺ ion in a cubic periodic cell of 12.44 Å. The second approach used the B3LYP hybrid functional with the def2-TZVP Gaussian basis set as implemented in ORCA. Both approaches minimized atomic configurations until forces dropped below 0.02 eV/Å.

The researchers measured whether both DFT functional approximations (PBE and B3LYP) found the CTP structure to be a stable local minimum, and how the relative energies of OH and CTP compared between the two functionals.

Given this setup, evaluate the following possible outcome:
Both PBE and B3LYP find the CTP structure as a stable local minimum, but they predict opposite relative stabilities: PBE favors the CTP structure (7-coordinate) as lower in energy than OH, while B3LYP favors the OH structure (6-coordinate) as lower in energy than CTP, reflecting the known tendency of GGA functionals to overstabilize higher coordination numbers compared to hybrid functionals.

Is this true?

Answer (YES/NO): NO